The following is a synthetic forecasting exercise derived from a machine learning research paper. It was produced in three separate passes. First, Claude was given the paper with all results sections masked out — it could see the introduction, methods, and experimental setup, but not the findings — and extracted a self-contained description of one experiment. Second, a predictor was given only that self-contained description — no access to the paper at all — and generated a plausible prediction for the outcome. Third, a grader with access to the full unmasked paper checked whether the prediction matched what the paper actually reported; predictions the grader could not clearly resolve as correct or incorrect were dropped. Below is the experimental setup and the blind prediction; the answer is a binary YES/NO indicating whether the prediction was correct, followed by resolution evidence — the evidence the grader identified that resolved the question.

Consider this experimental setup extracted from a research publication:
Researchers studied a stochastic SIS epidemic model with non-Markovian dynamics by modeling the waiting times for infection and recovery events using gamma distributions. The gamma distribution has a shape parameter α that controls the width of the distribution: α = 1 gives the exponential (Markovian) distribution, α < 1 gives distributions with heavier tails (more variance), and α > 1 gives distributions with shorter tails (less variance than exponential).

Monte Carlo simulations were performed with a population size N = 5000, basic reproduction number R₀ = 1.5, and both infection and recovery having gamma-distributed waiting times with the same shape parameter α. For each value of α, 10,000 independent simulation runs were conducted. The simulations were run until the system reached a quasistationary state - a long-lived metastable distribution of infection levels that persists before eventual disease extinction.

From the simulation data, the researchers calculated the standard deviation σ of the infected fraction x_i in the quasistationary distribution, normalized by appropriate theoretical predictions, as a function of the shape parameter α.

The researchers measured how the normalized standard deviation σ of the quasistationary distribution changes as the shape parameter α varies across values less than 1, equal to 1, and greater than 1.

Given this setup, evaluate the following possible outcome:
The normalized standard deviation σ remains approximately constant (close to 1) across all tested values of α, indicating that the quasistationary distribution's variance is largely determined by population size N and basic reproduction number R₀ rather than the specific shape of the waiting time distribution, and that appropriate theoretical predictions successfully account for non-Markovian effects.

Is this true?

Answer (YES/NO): NO